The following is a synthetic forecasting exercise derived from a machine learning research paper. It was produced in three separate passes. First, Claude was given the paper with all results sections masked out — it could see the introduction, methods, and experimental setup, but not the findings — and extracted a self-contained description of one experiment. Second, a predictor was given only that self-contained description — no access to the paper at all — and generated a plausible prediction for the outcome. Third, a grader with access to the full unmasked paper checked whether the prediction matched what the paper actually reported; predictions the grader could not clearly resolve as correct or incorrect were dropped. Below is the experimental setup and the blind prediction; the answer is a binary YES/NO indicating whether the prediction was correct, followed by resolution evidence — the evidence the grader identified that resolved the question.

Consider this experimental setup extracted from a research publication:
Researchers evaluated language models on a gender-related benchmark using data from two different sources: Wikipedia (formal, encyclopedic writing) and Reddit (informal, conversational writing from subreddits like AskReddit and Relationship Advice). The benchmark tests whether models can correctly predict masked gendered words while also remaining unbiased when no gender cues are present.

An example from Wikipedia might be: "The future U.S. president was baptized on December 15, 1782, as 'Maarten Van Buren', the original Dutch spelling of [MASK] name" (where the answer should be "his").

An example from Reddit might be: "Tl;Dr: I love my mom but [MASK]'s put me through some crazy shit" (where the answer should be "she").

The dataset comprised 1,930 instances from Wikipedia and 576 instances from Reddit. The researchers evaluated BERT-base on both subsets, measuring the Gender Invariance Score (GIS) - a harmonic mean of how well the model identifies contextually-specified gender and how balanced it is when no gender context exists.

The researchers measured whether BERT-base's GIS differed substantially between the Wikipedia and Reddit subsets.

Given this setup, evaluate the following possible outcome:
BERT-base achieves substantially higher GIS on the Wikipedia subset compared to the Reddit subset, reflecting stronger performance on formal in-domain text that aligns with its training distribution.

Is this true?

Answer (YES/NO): NO